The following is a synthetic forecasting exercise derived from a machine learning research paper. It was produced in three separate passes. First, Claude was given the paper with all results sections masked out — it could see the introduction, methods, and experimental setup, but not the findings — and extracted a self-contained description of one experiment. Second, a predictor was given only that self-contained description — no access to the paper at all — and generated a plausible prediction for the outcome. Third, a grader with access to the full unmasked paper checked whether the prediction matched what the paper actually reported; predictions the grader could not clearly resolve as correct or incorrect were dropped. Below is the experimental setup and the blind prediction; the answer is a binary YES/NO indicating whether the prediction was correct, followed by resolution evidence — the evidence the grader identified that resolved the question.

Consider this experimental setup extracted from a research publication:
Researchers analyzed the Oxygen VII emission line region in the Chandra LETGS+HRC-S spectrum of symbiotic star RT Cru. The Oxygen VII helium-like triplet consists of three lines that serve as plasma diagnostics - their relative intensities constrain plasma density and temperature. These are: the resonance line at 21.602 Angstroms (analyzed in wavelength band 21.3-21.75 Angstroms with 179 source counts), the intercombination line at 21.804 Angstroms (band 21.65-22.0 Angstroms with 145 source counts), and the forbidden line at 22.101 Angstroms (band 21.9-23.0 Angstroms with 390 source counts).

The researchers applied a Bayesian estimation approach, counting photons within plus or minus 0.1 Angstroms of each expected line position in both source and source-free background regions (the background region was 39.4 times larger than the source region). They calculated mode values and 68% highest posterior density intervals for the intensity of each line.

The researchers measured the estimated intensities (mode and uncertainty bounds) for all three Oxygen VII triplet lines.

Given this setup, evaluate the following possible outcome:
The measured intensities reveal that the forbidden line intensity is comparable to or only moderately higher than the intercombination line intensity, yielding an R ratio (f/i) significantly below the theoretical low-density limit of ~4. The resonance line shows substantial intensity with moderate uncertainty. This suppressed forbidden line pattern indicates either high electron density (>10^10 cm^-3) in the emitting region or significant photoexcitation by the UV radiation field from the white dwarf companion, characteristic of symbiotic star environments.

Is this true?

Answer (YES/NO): NO